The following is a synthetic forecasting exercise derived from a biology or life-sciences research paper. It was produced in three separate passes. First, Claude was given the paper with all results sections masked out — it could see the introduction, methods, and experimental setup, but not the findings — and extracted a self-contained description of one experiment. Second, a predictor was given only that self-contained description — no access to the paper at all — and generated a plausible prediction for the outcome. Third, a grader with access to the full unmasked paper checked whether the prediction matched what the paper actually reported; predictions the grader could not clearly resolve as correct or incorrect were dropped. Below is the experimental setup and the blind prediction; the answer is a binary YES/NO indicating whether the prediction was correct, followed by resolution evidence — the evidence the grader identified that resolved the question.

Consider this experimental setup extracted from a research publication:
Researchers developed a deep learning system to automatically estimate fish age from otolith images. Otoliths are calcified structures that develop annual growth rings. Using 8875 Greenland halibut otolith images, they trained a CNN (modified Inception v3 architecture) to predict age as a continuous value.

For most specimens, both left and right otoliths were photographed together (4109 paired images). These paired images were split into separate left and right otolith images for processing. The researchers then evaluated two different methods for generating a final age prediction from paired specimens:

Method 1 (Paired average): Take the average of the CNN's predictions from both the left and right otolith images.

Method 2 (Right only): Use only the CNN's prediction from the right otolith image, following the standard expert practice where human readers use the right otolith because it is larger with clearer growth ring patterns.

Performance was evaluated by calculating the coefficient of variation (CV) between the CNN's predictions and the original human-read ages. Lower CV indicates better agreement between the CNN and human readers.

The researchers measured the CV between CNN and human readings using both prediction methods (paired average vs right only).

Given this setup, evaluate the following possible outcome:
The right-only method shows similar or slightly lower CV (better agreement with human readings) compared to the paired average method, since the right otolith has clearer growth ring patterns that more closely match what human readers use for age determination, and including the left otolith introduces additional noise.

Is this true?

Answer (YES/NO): YES